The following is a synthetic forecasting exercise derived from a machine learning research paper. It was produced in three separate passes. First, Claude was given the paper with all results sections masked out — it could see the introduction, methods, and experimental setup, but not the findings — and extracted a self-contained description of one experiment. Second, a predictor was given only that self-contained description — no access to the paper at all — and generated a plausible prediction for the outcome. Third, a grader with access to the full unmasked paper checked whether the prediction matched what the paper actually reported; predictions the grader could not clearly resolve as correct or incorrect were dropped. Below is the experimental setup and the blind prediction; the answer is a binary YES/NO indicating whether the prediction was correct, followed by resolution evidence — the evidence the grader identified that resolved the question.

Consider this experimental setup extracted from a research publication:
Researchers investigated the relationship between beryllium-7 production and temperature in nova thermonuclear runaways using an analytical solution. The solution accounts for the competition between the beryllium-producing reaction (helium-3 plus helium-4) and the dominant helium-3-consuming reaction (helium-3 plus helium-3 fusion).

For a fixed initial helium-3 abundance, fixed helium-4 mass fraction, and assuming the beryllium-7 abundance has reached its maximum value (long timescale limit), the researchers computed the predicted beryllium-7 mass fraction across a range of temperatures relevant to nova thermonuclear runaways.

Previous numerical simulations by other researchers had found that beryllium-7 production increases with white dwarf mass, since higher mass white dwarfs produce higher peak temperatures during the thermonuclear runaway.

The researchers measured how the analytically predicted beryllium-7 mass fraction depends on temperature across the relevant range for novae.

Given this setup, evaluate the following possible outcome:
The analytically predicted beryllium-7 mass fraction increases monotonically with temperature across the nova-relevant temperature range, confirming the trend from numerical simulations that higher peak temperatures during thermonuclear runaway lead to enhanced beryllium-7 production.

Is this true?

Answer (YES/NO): YES